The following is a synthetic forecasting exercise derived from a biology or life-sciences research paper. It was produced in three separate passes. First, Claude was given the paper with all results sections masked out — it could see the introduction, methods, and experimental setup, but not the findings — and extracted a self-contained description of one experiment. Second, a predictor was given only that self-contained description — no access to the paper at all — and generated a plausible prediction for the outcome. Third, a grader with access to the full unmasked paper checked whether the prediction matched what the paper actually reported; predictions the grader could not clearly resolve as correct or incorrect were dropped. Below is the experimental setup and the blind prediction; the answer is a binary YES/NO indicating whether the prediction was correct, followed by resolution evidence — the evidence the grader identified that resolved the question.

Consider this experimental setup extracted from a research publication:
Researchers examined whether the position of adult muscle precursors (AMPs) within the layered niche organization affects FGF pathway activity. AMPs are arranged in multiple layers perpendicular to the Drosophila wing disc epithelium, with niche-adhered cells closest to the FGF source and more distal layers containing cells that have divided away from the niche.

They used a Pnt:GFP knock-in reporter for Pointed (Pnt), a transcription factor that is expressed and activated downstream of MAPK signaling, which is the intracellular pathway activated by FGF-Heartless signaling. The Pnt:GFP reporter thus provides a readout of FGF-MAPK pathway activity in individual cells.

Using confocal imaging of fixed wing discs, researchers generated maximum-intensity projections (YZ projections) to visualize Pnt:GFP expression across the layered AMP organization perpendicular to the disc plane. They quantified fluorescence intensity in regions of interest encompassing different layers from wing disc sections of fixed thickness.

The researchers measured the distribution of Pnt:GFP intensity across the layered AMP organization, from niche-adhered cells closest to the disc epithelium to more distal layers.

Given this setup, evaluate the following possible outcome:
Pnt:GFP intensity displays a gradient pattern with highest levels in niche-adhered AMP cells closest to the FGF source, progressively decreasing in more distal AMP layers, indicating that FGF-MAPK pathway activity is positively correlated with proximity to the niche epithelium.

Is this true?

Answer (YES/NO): YES